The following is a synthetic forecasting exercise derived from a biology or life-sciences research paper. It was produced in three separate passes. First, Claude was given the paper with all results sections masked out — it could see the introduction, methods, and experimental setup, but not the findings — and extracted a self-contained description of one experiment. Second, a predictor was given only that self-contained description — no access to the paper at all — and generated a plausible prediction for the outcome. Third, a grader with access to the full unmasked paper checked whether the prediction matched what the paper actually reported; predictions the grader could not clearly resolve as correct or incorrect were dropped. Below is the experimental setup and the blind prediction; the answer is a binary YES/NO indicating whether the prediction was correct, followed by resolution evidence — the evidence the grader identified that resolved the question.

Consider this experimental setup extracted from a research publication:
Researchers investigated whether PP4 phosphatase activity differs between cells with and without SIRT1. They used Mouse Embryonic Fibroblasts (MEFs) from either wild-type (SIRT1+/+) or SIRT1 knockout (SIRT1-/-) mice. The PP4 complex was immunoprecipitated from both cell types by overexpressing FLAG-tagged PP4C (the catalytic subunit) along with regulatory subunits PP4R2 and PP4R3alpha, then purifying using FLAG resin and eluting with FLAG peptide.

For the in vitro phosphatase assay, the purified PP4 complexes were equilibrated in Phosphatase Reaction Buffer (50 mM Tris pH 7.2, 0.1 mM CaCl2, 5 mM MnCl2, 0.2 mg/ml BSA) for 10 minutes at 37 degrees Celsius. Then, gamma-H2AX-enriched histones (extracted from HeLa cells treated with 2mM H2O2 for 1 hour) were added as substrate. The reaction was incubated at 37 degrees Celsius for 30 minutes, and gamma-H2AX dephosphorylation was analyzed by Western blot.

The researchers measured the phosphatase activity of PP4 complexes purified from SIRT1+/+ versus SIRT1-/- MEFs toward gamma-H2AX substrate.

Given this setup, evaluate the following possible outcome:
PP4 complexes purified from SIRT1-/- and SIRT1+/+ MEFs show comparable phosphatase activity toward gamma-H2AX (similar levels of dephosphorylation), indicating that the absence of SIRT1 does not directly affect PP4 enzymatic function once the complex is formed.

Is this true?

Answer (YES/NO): NO